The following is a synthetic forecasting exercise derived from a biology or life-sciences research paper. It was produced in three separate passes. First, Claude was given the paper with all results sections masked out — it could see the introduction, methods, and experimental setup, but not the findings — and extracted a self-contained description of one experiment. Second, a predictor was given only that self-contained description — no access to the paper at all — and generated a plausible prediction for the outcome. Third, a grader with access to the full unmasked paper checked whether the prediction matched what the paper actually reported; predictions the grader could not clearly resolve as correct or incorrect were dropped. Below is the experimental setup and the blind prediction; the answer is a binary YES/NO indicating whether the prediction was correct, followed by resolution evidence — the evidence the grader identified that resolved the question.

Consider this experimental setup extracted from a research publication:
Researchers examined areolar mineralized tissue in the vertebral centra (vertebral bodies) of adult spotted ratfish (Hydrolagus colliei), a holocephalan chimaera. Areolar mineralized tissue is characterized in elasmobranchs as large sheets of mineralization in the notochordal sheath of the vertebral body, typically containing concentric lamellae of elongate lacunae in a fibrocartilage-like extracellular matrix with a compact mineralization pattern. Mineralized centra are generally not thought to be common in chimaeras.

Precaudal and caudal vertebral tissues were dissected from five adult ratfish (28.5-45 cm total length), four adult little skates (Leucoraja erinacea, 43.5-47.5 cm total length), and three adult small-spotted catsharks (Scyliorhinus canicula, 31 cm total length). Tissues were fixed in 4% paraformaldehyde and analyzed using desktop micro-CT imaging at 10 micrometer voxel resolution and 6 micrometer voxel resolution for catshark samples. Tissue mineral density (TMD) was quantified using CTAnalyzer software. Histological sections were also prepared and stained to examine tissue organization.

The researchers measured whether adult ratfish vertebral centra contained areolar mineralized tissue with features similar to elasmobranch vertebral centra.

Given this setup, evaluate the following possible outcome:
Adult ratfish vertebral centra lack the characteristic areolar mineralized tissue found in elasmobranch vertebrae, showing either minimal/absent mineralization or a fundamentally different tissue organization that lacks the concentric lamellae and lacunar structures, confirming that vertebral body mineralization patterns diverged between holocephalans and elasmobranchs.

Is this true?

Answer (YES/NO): NO